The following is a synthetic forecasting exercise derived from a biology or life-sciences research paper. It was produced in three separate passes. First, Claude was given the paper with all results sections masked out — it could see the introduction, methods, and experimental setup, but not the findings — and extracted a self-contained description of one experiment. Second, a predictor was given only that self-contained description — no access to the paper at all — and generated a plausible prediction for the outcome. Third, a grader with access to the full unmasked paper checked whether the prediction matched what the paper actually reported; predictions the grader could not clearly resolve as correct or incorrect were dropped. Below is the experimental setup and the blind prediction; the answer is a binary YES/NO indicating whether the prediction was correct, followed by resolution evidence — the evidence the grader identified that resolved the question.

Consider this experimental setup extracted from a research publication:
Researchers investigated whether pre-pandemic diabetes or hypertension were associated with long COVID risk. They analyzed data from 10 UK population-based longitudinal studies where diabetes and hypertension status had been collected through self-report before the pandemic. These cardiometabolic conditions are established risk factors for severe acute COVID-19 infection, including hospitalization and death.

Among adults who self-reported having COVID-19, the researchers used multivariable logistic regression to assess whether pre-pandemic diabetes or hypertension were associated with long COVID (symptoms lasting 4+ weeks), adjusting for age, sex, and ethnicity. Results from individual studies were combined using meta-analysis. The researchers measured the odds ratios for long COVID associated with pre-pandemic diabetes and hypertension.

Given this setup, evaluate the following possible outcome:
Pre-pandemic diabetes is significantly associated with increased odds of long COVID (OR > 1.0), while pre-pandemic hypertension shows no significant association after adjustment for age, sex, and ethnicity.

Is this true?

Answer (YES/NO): NO